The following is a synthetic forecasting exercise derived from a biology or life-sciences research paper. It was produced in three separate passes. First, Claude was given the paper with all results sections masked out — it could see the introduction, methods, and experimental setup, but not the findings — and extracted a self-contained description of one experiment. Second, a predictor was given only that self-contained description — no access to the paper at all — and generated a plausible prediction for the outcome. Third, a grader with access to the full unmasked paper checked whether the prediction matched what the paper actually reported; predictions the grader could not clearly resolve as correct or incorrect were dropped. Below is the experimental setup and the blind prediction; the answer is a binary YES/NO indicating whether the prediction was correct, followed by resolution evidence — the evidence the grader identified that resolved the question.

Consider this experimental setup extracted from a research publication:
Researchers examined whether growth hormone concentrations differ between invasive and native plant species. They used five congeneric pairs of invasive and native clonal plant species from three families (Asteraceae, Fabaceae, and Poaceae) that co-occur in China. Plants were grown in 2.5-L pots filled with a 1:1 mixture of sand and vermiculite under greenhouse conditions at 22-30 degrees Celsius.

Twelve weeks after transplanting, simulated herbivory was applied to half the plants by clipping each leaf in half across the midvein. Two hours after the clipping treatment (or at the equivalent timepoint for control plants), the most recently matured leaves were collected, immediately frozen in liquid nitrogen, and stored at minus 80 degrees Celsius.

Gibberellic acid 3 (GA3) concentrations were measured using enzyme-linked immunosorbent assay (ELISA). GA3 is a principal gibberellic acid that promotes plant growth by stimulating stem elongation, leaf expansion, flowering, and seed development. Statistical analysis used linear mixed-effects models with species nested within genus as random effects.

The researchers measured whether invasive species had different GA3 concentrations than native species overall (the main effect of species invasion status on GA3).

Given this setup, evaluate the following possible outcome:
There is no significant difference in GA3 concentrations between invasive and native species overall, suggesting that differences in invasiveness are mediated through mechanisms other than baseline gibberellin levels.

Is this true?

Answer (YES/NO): NO